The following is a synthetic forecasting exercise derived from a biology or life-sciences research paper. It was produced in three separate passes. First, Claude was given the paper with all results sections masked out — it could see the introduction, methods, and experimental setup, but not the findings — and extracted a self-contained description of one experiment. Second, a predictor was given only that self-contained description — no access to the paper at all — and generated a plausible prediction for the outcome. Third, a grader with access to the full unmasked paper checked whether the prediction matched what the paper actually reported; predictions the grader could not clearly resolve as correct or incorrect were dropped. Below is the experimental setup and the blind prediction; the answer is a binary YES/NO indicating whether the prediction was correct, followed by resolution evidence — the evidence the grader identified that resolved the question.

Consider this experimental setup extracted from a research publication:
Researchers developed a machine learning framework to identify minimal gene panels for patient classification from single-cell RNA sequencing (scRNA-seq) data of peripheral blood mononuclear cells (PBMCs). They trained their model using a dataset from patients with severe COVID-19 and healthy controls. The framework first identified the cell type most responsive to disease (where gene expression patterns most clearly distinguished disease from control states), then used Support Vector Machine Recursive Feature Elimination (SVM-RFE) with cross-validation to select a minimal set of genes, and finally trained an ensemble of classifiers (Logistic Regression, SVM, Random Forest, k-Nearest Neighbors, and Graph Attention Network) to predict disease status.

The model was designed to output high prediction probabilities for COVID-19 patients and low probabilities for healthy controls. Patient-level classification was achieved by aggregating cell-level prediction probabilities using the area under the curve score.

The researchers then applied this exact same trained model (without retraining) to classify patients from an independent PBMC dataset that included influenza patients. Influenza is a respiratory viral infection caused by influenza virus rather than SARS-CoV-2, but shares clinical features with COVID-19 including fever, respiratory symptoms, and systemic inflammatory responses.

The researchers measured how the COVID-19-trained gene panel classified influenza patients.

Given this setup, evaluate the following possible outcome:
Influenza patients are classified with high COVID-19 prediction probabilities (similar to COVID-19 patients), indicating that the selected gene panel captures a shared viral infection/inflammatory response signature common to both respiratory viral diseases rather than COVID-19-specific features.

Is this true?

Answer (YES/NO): YES